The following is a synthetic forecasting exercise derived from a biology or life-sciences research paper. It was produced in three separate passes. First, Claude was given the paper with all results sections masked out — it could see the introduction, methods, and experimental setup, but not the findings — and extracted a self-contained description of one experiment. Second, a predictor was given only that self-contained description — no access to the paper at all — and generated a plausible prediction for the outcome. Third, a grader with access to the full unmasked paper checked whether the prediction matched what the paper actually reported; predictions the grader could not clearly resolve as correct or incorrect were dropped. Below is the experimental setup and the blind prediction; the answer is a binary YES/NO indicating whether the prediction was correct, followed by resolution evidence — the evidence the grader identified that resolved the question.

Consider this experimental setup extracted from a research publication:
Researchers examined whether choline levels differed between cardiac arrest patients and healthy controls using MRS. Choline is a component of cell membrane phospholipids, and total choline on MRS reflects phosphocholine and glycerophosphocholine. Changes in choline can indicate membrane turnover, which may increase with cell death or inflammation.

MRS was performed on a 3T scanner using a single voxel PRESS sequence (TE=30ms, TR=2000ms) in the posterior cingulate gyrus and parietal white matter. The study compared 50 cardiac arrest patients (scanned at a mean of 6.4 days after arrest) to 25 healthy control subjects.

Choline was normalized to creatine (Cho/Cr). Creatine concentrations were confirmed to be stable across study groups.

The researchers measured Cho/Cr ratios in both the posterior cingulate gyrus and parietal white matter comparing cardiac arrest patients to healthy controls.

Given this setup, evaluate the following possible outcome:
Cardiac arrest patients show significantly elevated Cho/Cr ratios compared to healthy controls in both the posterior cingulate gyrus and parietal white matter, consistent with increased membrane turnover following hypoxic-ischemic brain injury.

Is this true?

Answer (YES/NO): NO